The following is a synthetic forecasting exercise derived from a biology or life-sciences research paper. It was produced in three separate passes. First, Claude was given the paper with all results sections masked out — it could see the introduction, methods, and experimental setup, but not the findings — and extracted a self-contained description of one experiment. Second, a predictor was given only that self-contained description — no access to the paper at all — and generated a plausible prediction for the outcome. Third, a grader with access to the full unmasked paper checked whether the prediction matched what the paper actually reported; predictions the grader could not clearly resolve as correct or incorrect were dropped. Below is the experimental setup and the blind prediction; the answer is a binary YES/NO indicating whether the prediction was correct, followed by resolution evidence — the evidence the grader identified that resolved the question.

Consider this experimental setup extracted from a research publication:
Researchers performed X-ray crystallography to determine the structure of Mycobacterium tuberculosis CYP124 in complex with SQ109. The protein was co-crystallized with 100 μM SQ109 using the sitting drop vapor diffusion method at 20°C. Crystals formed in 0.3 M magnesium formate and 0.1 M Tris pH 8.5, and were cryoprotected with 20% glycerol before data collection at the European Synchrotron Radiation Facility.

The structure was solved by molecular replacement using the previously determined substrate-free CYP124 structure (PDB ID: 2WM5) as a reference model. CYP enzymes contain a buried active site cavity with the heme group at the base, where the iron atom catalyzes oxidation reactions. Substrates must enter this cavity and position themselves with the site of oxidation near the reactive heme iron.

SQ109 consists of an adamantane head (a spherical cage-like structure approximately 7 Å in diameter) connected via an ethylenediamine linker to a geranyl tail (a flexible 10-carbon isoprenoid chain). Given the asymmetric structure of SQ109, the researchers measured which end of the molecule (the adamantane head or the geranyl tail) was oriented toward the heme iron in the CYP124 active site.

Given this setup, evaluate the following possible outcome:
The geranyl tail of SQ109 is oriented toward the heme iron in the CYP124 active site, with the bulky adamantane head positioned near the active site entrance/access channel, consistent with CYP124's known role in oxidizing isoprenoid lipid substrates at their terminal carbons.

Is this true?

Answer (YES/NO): YES